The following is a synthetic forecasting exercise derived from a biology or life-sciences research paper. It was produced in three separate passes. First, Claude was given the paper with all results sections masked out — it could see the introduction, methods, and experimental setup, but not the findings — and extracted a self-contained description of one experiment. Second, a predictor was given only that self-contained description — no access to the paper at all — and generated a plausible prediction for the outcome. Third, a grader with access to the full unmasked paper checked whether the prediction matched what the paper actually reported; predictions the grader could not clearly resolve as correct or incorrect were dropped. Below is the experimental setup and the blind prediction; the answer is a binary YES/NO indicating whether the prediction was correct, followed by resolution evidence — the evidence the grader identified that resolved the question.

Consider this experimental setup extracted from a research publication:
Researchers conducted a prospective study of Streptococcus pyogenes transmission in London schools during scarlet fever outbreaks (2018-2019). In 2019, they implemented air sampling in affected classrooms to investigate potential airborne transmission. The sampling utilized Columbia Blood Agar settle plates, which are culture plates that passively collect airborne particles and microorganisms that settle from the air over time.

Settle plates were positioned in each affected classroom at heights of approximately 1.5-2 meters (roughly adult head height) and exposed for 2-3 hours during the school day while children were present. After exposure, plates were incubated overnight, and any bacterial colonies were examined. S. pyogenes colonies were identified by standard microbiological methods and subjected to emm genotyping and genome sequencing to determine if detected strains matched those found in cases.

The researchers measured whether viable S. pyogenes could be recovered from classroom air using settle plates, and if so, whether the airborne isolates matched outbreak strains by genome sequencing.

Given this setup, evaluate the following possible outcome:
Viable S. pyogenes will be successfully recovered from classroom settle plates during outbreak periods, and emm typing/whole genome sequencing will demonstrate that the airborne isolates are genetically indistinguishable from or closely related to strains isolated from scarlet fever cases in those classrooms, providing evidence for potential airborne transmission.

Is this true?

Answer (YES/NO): YES